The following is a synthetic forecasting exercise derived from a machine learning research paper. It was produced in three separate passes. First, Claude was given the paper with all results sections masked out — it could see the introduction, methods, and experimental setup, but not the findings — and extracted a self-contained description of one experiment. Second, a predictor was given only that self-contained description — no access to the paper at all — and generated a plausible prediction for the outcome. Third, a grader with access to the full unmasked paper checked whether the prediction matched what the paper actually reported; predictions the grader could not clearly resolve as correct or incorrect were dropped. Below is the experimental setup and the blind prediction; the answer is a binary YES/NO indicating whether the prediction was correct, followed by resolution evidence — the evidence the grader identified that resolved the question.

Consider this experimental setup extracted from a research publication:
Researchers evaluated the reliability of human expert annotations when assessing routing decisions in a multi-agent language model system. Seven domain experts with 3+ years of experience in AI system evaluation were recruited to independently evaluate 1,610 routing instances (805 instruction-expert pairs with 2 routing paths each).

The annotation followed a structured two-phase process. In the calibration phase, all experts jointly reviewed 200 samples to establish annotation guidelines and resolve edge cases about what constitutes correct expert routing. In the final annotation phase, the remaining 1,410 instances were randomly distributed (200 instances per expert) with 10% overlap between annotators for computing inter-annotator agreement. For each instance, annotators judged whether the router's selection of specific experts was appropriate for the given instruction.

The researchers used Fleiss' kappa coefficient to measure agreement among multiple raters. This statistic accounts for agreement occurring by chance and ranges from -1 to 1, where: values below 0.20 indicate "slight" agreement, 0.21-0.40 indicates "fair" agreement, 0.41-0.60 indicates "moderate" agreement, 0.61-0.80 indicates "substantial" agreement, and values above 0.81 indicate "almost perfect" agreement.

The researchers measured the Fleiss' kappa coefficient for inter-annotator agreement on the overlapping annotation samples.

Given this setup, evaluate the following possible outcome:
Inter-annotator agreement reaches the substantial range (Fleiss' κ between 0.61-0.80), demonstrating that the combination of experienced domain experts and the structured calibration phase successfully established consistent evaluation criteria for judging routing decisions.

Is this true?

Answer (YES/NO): YES